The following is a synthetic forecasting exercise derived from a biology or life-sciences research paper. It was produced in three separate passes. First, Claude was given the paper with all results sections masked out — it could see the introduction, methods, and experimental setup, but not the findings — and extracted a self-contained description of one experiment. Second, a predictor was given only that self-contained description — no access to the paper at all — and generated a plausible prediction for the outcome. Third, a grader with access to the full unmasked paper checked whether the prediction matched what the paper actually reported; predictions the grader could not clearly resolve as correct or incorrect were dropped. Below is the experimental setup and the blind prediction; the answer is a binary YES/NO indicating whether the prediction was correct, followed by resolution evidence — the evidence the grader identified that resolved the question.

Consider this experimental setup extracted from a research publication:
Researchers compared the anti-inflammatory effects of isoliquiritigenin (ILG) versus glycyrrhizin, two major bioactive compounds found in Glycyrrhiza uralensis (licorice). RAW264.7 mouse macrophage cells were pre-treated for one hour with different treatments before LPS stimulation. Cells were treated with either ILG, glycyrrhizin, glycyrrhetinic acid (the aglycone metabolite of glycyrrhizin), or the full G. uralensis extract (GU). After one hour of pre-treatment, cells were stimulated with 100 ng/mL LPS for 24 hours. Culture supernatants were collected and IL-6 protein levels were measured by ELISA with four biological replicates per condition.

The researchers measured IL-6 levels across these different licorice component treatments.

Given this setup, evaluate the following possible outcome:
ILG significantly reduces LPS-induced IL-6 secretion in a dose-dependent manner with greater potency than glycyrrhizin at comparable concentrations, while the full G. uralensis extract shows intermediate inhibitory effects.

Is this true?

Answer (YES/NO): NO